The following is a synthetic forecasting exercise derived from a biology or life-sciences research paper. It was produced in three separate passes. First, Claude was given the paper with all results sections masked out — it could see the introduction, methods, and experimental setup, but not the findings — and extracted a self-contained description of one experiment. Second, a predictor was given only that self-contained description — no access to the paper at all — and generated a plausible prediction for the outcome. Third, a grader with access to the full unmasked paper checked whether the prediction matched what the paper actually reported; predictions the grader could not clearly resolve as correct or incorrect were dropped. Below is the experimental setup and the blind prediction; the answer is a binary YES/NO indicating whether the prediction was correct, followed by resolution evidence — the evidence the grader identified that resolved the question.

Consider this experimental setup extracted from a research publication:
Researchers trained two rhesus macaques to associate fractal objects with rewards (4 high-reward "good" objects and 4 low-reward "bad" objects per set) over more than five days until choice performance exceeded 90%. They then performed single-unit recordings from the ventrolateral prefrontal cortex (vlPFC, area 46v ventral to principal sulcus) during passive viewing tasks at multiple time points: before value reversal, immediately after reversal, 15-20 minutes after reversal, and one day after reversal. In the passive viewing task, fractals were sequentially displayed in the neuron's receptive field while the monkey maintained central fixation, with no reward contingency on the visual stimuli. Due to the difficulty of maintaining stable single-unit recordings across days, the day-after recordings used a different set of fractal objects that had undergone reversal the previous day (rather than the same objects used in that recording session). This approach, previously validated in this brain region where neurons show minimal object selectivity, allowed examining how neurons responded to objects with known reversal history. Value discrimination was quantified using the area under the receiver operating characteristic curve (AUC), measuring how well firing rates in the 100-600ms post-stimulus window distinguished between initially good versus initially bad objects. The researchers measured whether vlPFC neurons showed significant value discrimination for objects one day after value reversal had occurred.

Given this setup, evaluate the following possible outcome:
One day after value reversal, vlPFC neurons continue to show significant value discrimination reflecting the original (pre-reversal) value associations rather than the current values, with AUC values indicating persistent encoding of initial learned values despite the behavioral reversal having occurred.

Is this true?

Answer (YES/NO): YES